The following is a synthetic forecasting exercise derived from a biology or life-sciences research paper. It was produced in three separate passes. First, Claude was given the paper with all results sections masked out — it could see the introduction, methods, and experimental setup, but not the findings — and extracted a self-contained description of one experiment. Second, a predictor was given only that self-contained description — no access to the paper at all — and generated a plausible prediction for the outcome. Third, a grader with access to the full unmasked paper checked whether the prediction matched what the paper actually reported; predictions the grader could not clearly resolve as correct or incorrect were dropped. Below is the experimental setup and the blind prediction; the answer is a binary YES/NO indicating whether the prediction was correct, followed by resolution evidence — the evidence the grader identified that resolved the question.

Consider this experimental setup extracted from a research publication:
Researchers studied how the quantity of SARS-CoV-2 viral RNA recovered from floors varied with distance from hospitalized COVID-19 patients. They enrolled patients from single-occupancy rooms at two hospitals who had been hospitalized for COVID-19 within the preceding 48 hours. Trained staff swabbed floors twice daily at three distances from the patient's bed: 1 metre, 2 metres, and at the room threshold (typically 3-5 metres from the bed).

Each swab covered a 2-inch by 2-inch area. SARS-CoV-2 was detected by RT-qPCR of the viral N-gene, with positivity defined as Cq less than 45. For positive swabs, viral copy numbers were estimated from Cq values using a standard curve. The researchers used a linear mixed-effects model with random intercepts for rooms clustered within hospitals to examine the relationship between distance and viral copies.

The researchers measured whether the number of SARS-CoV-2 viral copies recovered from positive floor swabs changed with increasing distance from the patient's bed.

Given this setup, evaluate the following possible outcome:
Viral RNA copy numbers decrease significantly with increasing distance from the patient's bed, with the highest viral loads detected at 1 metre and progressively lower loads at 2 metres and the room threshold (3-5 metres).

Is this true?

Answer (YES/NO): NO